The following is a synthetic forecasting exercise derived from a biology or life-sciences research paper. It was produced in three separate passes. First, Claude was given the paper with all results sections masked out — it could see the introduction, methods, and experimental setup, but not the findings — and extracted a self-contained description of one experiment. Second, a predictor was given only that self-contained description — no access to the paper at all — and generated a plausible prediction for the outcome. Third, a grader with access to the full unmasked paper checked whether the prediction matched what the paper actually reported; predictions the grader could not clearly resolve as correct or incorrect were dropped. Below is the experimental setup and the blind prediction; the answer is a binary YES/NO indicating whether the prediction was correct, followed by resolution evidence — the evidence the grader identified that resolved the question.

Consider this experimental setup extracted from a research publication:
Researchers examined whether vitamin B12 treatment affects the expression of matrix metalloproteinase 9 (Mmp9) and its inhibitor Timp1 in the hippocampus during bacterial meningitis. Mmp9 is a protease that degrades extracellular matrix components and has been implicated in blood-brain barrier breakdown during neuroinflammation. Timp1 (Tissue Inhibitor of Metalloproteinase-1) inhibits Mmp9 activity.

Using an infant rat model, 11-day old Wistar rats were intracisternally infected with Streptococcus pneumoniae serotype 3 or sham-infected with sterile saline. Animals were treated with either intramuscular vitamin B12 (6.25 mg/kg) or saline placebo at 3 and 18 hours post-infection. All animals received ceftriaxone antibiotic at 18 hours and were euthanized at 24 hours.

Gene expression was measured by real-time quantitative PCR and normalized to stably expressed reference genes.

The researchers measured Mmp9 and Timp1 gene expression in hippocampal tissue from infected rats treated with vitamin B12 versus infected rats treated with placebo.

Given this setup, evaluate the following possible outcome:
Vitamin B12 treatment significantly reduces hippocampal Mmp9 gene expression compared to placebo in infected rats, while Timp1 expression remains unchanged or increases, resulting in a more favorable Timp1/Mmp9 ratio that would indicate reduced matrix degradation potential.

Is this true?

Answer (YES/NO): NO